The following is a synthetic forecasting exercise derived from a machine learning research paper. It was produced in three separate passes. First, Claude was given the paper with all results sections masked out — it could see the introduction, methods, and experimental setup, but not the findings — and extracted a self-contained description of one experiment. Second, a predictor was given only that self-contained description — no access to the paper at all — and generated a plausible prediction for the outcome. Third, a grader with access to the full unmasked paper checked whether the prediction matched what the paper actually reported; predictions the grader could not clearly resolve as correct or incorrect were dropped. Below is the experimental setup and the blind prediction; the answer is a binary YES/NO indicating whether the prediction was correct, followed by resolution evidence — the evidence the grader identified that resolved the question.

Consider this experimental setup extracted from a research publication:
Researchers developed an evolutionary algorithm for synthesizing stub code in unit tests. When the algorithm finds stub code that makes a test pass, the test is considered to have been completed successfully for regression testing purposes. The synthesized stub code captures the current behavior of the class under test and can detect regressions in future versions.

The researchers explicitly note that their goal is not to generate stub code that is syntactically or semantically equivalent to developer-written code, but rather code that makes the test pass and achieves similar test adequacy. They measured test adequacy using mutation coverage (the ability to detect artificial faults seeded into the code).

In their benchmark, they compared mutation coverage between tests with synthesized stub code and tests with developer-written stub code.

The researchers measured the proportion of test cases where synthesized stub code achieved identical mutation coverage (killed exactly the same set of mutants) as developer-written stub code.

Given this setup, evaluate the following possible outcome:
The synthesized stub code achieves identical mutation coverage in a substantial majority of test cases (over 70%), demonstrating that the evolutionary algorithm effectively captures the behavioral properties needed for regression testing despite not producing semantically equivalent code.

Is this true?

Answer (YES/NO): NO